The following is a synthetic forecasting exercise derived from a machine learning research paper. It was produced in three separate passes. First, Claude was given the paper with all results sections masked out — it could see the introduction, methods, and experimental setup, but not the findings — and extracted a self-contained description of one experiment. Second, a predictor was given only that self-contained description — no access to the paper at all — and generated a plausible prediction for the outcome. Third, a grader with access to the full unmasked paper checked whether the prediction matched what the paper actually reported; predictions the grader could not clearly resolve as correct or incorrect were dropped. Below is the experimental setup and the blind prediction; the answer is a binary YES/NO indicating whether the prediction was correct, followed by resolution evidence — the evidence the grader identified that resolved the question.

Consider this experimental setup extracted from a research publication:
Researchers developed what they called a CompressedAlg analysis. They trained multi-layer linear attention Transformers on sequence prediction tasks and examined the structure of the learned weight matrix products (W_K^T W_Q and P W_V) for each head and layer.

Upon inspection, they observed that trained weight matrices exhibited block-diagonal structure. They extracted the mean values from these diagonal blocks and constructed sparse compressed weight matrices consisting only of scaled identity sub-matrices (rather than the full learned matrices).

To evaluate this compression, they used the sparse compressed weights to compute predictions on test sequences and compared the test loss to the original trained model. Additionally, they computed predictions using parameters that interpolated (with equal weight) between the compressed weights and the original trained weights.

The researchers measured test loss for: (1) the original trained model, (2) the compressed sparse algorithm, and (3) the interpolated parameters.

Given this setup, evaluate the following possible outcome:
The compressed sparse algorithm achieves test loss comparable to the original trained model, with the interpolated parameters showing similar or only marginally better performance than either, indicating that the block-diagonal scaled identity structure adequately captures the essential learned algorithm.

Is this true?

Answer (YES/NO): YES